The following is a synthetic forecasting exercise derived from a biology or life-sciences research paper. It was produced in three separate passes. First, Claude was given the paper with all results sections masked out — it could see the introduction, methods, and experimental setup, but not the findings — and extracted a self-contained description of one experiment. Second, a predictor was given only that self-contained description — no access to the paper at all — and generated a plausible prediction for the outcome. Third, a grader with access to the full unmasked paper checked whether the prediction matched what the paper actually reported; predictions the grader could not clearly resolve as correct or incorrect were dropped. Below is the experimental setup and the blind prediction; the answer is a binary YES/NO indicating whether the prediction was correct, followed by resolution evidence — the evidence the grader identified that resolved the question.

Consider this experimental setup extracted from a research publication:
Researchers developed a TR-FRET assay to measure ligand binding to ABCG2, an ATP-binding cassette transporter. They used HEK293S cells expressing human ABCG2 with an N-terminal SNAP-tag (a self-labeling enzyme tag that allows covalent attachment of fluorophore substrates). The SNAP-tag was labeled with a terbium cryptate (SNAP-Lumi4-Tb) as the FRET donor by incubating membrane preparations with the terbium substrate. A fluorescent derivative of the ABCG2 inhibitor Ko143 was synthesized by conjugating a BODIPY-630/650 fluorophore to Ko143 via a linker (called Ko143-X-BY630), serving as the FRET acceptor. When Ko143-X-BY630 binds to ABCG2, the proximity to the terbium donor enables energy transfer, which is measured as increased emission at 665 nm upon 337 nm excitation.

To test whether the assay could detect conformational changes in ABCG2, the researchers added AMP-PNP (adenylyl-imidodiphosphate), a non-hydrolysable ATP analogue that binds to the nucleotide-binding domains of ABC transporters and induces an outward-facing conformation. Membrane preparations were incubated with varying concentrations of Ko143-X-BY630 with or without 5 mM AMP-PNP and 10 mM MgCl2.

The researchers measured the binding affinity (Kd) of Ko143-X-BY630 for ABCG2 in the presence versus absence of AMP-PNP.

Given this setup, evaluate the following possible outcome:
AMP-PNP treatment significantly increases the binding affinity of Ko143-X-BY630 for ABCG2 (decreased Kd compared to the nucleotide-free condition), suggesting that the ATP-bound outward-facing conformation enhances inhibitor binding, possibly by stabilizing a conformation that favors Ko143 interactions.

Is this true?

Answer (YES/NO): NO